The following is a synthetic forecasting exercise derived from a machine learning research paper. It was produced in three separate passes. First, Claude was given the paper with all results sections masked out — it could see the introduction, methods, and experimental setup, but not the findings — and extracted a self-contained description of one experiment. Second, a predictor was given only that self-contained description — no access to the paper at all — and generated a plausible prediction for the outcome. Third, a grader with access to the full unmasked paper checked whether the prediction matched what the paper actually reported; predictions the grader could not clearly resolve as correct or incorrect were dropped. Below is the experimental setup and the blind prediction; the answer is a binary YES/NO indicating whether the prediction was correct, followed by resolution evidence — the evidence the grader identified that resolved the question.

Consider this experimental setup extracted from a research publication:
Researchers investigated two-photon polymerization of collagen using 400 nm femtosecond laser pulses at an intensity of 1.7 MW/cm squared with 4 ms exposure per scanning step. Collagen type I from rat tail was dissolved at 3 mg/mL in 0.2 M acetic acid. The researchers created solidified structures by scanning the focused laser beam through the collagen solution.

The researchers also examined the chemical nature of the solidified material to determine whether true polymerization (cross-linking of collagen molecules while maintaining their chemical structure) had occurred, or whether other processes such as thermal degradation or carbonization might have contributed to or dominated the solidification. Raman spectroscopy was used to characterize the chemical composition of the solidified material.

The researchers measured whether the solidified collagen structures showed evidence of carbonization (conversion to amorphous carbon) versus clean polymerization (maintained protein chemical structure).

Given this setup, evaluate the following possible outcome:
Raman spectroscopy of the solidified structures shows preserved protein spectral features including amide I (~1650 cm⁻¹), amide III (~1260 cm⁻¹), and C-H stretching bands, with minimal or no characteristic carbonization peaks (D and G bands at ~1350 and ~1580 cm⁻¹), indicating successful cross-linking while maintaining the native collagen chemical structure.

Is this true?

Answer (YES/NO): NO